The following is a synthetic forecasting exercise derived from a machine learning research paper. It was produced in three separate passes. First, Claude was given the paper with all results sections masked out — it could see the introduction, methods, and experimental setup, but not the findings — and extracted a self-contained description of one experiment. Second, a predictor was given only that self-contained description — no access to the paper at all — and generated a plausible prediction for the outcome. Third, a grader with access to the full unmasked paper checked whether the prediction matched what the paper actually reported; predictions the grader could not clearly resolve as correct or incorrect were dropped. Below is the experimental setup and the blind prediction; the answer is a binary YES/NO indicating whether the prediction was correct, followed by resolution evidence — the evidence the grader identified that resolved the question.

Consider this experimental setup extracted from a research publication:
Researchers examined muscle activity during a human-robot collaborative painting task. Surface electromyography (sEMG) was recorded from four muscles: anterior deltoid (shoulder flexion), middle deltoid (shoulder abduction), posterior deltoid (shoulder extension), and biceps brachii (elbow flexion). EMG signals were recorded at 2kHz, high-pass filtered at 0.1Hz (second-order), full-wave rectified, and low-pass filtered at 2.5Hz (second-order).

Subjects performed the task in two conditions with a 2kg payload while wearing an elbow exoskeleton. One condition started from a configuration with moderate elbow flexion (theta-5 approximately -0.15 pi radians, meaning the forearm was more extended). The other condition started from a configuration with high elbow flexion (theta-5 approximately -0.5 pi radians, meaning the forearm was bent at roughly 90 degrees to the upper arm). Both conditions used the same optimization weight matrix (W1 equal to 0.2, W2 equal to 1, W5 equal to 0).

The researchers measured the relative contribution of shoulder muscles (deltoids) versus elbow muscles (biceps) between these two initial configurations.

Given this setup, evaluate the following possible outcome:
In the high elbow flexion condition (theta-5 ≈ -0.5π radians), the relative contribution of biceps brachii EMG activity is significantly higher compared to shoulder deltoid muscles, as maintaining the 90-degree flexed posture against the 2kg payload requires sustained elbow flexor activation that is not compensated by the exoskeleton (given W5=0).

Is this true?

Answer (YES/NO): NO